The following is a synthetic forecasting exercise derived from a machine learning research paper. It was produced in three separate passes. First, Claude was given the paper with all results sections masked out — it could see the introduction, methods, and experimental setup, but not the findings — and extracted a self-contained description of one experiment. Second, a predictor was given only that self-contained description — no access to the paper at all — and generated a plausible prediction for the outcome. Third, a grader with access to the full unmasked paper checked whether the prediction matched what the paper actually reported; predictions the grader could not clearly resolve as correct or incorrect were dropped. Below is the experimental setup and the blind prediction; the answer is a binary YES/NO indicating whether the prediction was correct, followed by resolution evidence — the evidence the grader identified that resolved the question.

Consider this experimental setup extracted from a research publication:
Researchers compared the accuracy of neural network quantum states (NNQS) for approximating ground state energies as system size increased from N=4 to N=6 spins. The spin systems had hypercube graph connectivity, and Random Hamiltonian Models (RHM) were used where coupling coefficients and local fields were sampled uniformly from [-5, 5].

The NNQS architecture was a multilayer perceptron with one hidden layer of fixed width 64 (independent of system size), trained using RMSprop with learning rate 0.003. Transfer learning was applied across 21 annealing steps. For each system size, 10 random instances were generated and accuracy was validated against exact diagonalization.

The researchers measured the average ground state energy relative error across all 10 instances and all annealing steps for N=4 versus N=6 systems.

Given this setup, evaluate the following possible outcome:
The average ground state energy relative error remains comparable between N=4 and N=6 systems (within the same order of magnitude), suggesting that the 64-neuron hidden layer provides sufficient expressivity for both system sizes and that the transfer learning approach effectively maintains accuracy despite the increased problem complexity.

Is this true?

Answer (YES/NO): YES